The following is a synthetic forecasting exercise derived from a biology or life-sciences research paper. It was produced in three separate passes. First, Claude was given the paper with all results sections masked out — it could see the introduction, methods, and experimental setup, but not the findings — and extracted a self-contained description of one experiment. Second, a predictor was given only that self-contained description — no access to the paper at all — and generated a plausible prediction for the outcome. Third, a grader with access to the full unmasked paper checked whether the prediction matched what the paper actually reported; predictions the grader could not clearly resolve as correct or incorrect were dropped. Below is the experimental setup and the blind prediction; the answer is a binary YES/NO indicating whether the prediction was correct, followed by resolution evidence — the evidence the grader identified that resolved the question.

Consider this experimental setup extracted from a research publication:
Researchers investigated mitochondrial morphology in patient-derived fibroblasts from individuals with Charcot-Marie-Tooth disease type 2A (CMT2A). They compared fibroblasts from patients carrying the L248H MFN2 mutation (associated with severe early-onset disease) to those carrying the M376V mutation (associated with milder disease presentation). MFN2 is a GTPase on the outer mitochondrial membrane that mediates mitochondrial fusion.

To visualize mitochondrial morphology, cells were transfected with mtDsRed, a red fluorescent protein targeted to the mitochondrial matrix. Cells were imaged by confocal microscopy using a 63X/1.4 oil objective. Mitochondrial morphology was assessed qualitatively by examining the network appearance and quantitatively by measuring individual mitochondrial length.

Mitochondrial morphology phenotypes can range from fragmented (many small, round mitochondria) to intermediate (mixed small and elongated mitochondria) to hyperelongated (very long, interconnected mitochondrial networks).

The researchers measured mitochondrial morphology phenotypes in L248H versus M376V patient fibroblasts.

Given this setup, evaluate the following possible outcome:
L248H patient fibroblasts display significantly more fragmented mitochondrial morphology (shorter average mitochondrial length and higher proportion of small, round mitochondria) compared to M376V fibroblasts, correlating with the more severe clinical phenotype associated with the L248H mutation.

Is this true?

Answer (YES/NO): NO